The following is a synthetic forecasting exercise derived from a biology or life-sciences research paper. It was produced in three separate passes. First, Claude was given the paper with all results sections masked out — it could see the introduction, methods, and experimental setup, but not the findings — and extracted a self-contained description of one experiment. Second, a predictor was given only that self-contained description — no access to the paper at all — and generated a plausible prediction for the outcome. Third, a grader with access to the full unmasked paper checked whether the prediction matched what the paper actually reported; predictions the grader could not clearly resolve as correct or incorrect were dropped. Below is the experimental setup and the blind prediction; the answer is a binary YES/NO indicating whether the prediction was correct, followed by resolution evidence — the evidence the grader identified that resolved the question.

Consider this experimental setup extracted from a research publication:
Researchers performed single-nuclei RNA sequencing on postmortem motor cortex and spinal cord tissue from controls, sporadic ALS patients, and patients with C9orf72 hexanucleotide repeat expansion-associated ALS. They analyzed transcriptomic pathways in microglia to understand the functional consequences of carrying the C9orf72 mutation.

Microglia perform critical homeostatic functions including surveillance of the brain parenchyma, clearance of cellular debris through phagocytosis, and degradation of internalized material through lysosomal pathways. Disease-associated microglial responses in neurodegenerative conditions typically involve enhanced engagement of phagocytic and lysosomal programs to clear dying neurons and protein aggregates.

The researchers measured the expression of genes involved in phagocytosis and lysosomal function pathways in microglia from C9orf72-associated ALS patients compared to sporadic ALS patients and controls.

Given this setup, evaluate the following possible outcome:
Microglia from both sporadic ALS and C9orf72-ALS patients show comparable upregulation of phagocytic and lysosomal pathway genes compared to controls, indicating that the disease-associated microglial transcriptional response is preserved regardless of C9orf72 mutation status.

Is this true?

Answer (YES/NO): NO